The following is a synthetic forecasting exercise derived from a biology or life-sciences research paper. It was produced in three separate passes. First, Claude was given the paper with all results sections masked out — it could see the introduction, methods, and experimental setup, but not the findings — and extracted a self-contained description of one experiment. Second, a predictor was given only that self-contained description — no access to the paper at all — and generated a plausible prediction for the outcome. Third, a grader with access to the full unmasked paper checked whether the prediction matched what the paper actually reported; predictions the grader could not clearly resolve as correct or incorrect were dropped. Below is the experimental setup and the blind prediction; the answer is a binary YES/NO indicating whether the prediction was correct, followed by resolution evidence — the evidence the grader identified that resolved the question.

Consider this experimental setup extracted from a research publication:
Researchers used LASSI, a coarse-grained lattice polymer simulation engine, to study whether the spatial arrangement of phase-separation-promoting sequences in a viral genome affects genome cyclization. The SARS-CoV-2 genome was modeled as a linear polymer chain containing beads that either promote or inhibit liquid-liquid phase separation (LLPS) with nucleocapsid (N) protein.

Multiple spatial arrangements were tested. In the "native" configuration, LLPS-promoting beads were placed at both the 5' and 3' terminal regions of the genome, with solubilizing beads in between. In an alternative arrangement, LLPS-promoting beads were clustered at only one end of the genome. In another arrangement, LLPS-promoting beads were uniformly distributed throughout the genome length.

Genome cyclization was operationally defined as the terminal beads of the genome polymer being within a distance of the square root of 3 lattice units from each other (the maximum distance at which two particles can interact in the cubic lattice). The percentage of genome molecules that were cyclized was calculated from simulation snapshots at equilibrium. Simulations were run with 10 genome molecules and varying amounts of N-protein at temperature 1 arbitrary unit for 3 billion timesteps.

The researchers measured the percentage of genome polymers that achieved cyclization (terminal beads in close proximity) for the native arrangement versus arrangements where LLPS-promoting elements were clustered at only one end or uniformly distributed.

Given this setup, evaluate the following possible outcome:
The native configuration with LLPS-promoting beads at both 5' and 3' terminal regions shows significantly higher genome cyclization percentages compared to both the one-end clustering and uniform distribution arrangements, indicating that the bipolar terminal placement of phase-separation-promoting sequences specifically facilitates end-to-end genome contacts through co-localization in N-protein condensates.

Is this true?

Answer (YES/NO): YES